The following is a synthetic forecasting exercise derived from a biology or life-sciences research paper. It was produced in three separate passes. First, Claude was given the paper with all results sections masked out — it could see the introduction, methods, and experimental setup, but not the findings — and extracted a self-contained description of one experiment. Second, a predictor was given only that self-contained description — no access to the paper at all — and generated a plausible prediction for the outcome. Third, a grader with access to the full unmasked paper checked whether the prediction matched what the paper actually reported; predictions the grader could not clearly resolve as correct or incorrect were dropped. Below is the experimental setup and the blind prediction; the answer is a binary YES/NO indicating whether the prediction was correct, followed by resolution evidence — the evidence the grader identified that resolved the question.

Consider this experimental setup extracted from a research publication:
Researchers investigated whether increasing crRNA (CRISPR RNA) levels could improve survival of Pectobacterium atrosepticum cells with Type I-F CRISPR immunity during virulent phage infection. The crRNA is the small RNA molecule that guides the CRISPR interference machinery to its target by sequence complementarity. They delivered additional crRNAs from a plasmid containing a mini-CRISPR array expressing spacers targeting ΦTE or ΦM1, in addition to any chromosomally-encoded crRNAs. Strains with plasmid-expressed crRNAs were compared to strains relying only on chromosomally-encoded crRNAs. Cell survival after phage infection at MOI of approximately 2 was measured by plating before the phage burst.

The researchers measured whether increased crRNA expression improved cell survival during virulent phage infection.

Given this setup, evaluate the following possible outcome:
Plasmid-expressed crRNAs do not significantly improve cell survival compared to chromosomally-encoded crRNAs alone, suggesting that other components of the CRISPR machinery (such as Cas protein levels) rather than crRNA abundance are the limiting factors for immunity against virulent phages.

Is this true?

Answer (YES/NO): NO